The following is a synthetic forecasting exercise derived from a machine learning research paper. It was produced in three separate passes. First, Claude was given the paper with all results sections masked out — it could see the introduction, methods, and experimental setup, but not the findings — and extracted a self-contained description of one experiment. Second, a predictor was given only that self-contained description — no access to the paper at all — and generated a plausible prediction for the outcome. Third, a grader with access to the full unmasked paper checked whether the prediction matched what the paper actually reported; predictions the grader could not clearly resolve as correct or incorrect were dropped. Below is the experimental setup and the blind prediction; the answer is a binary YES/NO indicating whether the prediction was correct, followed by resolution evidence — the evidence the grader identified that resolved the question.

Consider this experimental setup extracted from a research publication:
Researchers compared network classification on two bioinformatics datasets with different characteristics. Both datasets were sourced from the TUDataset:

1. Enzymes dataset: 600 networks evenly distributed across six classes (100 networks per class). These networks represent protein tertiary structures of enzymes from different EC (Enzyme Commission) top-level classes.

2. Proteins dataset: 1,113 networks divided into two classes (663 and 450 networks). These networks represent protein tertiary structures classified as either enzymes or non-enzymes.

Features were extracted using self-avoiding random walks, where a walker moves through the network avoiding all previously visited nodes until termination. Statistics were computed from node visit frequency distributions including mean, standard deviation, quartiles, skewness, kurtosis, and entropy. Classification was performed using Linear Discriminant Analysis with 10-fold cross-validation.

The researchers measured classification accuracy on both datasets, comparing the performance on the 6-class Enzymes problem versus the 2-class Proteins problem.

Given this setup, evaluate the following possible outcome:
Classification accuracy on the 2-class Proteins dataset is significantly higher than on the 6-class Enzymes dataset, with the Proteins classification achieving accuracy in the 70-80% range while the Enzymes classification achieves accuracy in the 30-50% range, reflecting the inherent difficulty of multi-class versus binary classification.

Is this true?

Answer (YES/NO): NO